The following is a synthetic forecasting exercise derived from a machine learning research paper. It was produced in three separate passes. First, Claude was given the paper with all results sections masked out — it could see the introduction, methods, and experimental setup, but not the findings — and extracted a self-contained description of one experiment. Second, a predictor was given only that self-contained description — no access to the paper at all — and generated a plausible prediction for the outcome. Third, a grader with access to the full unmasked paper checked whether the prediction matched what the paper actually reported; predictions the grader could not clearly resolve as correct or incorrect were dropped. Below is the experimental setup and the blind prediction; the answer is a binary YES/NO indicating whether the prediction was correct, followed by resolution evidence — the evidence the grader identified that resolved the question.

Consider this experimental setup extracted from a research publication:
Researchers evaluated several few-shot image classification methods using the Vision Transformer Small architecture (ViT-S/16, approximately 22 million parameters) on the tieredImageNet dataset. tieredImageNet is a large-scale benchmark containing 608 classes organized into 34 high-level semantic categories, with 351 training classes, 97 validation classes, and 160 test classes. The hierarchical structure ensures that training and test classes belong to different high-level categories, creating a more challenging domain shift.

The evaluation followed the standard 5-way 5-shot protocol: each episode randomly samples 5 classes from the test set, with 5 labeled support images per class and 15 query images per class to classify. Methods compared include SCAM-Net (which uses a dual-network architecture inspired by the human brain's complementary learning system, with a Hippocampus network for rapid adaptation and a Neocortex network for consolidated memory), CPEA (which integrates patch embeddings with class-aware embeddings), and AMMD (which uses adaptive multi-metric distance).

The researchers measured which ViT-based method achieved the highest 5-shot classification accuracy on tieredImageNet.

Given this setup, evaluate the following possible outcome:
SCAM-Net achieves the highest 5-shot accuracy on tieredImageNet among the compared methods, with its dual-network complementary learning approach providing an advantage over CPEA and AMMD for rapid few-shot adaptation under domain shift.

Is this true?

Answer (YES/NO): NO